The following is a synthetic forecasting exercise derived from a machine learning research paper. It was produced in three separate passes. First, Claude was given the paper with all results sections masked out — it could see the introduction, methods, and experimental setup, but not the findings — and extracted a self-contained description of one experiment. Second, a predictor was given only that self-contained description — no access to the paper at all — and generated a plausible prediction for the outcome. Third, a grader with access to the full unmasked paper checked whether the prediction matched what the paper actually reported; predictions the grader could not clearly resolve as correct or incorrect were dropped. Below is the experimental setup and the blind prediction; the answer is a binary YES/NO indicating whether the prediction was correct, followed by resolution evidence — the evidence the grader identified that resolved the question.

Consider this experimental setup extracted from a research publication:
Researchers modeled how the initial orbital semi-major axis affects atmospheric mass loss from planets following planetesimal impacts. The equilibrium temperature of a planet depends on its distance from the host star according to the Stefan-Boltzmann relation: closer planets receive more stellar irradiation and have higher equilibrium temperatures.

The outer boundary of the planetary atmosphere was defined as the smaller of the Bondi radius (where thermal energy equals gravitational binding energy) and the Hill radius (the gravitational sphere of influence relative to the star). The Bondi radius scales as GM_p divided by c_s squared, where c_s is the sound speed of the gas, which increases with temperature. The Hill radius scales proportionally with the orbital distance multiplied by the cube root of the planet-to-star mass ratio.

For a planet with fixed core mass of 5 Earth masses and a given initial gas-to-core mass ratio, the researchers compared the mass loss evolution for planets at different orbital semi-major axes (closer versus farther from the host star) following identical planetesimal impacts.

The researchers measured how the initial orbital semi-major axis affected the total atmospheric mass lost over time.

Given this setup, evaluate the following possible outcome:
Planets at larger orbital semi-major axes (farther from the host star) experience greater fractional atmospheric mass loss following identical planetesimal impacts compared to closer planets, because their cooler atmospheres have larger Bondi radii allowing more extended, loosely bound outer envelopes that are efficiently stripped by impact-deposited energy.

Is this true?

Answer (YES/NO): NO